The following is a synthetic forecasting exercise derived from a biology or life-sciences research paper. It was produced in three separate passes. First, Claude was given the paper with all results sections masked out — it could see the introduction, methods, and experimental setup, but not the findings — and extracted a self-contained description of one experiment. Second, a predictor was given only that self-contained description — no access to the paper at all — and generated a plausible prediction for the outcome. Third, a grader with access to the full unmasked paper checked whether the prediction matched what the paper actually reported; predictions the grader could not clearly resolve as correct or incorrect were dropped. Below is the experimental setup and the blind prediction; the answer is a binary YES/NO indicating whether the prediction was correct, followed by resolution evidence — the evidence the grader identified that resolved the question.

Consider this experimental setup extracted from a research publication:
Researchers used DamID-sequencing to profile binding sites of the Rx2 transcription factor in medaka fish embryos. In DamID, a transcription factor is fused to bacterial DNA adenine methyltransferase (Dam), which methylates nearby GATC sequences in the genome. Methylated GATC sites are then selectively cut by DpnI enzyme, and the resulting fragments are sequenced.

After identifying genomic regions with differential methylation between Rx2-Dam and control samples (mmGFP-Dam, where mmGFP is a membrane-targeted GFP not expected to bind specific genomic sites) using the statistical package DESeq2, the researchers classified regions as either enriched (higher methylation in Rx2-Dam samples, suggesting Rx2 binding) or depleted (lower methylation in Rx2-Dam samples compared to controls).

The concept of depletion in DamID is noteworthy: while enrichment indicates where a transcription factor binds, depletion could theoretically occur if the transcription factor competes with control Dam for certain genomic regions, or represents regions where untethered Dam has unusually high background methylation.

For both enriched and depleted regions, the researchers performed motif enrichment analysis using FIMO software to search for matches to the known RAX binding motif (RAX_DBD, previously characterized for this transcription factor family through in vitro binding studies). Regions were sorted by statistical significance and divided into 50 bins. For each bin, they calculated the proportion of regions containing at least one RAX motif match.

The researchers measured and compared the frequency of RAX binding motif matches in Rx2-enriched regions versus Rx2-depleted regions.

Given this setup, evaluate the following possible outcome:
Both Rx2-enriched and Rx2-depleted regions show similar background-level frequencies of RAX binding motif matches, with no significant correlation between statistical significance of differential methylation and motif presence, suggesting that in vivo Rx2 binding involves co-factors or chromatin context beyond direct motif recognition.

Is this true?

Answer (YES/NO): NO